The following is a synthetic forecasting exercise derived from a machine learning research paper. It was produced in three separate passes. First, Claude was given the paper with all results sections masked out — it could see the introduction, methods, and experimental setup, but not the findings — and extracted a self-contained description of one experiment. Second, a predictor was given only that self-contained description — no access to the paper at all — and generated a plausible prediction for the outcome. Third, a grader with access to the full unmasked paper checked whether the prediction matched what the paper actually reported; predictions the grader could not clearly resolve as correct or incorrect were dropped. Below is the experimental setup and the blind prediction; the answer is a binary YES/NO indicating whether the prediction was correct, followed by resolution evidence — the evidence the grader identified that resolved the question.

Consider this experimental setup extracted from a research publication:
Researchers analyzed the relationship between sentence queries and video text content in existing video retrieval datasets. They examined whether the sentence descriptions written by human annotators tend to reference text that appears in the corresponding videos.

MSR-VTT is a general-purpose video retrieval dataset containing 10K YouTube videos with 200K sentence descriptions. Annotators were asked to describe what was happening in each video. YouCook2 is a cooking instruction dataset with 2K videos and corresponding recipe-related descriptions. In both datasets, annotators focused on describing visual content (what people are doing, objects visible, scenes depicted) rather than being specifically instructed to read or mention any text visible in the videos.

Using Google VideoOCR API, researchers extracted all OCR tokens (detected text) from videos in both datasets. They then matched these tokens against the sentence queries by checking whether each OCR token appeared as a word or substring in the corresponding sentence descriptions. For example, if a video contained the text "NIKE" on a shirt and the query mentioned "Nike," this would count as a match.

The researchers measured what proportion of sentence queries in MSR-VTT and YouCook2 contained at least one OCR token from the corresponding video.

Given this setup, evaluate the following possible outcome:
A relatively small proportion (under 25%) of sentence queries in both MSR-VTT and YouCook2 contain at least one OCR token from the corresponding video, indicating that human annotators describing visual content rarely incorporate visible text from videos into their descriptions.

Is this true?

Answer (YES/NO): YES